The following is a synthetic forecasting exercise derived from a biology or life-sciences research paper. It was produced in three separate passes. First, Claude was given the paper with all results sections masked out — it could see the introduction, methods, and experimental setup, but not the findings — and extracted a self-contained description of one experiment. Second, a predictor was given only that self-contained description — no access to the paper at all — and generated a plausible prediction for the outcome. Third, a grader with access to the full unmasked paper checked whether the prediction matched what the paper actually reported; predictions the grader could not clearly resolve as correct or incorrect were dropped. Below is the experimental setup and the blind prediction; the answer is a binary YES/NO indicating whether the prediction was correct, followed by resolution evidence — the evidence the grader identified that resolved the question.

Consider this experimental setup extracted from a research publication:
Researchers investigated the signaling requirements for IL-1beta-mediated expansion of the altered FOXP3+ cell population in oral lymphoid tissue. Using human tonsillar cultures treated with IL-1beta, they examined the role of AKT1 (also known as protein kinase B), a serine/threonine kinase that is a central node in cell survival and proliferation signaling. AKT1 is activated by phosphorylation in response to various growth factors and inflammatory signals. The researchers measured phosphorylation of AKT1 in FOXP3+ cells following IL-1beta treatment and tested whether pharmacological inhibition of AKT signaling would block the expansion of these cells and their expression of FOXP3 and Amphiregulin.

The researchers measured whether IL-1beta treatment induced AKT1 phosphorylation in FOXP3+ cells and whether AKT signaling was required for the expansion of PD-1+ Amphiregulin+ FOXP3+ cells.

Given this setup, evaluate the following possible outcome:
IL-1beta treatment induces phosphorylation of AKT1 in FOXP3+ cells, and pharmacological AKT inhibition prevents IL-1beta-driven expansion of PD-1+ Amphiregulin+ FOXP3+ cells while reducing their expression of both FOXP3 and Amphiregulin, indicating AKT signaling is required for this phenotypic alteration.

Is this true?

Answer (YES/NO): NO